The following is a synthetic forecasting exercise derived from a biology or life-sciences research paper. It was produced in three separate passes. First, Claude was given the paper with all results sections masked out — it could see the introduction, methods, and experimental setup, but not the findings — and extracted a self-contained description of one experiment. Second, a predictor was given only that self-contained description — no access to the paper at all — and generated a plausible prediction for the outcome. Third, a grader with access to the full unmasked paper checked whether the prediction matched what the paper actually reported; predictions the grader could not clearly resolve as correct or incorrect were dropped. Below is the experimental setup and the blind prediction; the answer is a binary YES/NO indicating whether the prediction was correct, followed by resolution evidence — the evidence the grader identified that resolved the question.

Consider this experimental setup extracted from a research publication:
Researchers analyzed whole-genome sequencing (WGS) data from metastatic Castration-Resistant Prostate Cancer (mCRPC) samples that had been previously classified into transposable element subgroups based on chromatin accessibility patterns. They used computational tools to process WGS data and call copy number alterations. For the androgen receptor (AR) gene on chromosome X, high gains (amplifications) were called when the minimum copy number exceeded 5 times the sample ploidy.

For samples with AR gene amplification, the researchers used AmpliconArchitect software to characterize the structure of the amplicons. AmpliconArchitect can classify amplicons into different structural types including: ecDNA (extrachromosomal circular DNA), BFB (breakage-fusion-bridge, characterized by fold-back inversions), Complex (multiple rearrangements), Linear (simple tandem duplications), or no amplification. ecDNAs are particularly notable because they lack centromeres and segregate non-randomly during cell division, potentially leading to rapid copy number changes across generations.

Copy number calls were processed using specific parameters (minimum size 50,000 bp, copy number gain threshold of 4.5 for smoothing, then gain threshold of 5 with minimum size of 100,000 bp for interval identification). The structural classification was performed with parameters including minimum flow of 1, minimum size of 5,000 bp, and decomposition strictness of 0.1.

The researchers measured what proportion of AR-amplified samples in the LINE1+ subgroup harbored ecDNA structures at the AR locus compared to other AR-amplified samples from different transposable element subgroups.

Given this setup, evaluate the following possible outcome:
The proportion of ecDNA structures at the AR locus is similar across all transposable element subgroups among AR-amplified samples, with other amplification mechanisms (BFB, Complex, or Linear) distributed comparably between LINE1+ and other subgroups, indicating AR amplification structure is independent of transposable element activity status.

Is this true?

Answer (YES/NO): NO